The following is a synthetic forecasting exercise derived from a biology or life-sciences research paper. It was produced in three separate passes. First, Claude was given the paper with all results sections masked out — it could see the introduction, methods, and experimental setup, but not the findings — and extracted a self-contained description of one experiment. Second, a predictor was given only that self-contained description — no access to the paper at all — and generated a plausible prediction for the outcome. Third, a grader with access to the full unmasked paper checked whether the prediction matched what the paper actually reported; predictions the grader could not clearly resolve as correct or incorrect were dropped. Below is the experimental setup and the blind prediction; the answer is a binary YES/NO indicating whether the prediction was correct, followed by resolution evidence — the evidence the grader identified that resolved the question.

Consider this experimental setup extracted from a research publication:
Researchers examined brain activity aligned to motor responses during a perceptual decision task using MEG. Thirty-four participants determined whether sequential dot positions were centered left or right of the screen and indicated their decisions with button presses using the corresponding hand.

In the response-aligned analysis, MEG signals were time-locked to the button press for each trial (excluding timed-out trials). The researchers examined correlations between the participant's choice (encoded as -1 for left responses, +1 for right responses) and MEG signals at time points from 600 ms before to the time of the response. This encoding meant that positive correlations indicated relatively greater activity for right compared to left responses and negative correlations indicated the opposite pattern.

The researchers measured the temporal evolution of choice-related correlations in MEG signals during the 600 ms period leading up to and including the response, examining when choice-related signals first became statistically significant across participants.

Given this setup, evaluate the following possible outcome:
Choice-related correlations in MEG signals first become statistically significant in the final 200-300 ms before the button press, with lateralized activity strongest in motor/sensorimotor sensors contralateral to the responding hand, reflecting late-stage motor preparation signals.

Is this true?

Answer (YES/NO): NO